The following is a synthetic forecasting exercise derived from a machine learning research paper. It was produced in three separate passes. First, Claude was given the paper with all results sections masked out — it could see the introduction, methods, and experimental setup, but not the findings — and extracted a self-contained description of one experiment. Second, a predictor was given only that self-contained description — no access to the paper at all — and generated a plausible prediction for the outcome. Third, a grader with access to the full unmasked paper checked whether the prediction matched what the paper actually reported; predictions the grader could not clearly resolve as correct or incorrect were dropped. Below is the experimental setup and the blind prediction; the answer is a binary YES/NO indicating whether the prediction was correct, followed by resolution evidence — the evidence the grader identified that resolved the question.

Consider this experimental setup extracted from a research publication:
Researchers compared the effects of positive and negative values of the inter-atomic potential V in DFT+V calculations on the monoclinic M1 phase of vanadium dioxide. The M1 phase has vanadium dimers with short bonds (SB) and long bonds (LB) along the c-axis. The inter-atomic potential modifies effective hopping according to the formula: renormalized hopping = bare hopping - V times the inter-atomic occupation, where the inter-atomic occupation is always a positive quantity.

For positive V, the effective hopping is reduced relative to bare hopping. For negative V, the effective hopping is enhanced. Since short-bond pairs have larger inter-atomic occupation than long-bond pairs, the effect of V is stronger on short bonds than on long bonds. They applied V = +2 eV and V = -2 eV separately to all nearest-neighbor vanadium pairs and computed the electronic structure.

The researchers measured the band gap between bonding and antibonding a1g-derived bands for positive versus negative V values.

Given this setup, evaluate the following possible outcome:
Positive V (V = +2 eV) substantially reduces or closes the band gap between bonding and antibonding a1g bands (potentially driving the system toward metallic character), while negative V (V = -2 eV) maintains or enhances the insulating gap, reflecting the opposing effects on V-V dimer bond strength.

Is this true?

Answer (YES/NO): NO